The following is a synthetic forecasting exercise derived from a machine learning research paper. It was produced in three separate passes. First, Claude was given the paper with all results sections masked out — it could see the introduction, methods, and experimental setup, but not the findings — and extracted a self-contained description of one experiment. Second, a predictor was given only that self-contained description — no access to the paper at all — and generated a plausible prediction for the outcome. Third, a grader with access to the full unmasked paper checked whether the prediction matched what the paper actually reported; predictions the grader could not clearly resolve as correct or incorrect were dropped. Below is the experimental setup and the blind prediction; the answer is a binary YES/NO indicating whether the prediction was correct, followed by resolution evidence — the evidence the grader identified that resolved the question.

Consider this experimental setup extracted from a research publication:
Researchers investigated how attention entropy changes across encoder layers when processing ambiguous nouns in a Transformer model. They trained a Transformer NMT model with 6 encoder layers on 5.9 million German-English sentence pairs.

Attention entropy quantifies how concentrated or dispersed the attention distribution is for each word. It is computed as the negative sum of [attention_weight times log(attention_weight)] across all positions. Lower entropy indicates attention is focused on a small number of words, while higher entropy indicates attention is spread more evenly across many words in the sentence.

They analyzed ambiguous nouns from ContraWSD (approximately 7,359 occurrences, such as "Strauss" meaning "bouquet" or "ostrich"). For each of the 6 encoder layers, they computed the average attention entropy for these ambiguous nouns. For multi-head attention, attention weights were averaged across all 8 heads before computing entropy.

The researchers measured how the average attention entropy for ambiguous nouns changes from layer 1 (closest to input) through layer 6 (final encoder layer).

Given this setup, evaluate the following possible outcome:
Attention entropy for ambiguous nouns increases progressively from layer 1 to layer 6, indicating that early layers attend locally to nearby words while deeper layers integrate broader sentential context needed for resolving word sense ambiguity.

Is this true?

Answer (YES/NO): NO